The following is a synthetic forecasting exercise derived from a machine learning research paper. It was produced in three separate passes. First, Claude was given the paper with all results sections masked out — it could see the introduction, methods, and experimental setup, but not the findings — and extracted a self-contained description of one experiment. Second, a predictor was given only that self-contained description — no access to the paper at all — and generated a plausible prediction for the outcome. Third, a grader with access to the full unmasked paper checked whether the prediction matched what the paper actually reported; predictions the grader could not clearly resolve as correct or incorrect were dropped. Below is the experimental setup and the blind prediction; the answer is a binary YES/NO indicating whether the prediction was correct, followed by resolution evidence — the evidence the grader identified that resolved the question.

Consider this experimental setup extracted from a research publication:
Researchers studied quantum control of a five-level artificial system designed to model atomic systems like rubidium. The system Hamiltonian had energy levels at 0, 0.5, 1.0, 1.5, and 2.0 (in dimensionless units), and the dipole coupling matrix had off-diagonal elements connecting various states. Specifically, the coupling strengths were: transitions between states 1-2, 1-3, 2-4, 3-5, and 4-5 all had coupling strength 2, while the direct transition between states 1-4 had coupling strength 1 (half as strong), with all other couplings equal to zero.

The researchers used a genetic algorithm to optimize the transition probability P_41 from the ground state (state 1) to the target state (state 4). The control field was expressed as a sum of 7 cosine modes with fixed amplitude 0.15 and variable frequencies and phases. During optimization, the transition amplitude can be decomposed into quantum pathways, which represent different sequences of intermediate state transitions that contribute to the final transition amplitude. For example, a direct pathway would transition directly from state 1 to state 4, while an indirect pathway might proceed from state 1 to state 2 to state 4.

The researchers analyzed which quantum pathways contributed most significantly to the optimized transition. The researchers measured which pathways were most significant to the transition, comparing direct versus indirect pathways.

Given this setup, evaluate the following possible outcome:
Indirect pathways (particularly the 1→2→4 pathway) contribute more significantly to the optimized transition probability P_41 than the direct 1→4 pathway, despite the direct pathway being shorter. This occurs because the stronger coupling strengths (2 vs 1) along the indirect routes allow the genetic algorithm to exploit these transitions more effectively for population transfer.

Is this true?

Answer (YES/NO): YES